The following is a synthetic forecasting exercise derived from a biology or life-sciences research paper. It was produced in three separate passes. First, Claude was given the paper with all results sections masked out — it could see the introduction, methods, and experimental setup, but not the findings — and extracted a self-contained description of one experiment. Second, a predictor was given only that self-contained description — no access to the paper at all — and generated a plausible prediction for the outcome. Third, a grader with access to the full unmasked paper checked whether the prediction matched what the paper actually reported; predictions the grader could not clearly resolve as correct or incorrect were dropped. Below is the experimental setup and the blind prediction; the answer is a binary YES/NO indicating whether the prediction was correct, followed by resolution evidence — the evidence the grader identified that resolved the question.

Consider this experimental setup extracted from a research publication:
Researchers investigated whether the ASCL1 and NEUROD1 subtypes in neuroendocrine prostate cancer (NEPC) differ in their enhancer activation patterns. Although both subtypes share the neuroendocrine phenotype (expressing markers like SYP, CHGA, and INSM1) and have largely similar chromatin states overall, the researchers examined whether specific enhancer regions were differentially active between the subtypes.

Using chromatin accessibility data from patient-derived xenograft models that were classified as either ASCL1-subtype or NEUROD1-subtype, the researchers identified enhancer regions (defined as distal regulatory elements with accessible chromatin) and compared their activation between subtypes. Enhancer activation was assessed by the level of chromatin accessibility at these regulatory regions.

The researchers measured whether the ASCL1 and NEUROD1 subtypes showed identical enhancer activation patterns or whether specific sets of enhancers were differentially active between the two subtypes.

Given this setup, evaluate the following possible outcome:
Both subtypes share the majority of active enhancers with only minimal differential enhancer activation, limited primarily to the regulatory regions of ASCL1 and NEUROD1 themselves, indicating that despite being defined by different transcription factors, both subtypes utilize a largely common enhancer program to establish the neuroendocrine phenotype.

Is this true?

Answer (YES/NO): NO